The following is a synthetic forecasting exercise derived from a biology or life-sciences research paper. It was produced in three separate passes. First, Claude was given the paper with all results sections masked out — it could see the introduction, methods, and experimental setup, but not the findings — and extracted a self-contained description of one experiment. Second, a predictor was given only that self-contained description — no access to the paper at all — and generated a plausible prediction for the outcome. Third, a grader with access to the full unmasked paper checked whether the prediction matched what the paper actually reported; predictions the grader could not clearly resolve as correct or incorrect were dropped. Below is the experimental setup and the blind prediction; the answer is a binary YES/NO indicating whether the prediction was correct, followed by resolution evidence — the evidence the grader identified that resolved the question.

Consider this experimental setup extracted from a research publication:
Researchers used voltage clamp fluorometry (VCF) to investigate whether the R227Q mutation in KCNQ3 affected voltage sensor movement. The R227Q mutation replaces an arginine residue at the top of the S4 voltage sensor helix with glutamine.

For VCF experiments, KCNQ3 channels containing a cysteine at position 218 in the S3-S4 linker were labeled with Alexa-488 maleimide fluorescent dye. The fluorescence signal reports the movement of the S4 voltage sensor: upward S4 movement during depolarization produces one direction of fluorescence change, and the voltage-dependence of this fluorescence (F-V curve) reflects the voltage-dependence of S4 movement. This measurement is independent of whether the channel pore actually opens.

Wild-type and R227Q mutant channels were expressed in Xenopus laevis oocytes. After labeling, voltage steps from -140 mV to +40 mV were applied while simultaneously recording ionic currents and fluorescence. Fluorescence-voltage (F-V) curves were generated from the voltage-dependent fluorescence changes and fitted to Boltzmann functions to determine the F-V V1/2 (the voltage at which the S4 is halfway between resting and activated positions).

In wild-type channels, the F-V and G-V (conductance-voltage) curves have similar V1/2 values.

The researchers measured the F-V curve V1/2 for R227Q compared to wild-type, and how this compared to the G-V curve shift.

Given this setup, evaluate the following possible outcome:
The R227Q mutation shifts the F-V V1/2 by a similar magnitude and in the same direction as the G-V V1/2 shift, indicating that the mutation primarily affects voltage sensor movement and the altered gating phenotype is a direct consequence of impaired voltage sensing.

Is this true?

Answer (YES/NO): YES